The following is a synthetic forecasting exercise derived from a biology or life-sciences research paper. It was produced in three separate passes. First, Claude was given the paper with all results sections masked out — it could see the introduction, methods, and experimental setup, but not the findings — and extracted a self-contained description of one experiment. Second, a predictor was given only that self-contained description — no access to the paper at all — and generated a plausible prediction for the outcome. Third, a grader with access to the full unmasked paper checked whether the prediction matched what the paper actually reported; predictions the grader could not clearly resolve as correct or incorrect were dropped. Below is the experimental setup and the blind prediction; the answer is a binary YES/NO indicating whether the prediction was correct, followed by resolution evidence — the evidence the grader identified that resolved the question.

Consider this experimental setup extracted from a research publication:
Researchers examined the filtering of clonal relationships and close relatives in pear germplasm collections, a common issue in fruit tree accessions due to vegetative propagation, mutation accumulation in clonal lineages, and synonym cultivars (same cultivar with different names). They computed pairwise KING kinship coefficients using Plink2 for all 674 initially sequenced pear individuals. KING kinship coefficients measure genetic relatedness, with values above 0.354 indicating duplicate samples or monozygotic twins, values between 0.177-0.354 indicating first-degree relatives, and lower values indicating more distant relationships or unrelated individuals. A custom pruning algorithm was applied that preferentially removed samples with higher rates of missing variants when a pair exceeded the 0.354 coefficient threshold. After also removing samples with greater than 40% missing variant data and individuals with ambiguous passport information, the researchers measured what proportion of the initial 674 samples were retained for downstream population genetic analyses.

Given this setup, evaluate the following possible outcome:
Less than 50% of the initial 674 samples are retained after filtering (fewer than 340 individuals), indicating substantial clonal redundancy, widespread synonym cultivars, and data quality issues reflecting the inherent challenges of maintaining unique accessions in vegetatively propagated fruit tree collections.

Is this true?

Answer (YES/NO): NO